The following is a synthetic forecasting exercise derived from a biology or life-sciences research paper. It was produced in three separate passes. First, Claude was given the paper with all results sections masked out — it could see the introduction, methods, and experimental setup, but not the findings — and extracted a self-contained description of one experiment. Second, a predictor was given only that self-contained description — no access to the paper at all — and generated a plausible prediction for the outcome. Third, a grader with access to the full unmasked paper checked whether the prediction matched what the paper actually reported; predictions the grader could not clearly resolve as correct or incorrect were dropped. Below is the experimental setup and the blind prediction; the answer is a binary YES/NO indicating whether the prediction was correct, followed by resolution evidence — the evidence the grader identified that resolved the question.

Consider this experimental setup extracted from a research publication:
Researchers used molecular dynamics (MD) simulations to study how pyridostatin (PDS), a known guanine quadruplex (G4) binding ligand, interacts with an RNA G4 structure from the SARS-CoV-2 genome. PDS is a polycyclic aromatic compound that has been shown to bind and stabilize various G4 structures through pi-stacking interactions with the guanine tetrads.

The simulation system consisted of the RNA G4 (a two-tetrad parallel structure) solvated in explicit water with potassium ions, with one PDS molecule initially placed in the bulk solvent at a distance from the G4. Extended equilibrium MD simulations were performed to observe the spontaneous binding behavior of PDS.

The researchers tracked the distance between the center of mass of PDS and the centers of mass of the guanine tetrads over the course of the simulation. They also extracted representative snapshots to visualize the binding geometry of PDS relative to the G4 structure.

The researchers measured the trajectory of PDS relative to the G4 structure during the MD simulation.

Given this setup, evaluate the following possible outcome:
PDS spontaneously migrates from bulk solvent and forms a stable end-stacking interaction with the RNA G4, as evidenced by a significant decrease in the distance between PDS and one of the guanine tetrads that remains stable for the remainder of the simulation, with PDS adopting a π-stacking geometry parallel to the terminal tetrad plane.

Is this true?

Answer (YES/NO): YES